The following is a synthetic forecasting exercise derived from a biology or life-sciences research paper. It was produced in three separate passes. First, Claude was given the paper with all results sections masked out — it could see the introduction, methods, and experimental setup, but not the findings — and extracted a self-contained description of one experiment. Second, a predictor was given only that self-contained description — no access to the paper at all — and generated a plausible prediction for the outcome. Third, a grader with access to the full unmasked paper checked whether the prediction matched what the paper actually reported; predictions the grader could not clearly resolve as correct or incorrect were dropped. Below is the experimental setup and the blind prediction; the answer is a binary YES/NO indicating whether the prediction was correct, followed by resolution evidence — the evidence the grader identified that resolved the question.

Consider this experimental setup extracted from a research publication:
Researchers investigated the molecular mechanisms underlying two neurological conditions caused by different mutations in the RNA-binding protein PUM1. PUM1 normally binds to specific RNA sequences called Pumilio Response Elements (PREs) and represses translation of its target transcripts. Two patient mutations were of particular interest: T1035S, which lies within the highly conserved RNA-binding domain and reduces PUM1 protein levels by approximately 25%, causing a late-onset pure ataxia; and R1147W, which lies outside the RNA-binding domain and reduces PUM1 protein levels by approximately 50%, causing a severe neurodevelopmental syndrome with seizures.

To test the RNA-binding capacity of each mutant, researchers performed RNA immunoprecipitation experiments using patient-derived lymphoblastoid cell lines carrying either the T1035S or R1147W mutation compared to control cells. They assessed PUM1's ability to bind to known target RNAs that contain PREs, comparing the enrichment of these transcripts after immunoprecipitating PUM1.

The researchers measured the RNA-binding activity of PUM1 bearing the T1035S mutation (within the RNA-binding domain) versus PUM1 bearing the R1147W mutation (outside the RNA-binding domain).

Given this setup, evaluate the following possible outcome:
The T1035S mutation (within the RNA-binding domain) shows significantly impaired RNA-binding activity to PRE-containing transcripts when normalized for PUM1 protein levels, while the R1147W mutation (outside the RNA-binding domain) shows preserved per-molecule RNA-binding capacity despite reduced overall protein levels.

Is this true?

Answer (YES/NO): YES